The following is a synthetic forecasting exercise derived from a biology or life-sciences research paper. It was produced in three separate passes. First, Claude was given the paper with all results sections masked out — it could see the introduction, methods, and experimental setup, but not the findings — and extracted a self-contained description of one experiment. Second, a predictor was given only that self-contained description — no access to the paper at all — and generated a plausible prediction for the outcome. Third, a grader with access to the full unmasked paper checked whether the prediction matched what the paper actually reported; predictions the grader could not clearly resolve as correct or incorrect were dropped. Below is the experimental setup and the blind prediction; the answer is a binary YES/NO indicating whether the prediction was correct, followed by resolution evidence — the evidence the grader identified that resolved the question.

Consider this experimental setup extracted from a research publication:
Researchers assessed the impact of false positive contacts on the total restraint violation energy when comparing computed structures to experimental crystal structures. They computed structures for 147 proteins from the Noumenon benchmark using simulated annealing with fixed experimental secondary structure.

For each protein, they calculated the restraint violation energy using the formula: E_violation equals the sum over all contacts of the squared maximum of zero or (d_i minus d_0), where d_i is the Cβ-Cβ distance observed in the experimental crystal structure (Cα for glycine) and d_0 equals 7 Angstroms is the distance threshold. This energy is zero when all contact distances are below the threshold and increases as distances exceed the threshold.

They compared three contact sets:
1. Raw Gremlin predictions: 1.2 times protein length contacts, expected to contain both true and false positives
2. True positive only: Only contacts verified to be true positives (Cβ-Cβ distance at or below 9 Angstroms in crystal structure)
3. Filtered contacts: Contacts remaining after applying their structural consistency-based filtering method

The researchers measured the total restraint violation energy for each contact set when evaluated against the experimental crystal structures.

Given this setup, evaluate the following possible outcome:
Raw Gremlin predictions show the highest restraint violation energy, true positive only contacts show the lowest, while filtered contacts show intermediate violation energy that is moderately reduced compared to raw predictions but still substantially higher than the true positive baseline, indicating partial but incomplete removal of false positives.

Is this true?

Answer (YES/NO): NO